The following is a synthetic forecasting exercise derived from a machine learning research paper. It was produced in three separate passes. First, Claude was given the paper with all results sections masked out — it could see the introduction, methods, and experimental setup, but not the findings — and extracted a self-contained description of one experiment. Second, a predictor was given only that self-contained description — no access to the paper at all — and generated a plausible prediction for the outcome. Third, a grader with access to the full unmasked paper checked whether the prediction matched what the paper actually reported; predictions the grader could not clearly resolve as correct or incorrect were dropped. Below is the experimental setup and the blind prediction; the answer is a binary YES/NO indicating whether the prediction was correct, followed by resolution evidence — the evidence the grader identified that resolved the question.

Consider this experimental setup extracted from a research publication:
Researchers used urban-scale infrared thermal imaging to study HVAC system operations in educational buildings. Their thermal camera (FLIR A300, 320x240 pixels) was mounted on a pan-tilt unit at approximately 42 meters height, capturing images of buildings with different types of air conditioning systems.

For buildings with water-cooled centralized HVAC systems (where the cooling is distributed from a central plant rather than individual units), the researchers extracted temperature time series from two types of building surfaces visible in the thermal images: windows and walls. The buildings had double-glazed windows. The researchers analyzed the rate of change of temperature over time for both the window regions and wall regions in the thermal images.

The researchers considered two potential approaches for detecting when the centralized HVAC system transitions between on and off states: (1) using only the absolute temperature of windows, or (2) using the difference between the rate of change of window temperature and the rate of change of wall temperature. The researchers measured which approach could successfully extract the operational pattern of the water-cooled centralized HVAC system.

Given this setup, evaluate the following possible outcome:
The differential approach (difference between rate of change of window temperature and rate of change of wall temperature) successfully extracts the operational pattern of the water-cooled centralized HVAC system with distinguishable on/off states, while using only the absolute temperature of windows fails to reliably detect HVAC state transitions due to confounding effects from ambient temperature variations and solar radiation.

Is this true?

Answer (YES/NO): YES